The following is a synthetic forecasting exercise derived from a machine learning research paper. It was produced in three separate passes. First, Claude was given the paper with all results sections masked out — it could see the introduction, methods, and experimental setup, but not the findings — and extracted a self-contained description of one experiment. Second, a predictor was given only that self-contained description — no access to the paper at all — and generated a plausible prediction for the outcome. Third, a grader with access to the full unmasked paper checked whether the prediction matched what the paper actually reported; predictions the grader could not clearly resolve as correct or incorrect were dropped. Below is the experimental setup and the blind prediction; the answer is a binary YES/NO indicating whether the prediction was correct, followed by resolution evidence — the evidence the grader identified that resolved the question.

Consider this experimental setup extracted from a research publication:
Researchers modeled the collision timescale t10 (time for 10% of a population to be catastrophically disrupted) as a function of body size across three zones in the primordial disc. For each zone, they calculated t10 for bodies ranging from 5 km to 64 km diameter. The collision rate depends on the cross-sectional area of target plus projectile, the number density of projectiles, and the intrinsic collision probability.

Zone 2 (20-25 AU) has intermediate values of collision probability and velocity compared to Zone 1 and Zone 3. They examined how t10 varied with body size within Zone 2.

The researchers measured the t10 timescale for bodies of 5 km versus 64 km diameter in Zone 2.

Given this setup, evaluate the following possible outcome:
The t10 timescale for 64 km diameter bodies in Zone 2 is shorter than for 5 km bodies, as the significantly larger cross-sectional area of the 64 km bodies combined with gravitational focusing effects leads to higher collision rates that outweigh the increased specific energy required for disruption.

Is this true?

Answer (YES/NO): NO